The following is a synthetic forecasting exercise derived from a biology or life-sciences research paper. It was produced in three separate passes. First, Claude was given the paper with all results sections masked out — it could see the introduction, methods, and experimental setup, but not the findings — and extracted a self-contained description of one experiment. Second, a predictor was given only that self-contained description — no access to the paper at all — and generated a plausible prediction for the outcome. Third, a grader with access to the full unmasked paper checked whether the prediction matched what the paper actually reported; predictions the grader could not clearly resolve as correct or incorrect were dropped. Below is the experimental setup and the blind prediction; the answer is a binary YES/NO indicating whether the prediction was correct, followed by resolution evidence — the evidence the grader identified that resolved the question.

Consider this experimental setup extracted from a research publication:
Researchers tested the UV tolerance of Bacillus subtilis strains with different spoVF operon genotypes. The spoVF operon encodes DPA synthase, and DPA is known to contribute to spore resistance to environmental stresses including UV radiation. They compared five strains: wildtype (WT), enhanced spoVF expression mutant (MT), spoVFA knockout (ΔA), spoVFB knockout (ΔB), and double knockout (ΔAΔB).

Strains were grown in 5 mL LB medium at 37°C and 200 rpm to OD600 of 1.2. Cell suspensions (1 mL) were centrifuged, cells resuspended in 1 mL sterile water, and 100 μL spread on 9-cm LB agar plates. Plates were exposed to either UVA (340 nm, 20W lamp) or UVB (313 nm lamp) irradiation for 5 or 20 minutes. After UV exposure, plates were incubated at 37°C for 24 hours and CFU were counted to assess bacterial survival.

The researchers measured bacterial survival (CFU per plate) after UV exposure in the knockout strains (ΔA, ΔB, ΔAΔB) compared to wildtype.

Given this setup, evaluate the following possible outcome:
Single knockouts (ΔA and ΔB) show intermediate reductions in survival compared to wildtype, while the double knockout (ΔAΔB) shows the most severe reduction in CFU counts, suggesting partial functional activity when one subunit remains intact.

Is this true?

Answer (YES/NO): YES